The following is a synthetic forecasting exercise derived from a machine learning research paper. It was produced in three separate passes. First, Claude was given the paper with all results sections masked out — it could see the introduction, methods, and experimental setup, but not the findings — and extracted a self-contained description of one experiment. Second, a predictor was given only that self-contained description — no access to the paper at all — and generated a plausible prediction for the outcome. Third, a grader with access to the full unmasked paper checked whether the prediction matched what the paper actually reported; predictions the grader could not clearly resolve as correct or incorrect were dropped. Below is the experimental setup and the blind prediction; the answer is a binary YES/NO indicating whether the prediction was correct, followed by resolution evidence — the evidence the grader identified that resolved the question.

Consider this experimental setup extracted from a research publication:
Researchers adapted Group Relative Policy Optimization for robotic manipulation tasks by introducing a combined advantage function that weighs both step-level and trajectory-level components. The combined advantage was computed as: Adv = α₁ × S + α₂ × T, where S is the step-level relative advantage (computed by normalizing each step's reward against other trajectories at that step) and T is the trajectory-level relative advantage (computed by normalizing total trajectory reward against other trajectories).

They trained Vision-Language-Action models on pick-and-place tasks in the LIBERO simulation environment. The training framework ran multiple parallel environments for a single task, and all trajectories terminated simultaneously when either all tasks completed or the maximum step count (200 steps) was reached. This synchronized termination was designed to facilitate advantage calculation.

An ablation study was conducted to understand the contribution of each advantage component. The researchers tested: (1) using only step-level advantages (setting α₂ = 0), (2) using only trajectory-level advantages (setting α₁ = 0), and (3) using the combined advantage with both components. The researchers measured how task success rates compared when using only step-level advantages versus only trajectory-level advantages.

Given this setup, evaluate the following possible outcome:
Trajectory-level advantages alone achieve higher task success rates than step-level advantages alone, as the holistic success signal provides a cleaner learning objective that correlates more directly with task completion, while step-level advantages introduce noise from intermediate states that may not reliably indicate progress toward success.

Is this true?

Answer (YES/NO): YES